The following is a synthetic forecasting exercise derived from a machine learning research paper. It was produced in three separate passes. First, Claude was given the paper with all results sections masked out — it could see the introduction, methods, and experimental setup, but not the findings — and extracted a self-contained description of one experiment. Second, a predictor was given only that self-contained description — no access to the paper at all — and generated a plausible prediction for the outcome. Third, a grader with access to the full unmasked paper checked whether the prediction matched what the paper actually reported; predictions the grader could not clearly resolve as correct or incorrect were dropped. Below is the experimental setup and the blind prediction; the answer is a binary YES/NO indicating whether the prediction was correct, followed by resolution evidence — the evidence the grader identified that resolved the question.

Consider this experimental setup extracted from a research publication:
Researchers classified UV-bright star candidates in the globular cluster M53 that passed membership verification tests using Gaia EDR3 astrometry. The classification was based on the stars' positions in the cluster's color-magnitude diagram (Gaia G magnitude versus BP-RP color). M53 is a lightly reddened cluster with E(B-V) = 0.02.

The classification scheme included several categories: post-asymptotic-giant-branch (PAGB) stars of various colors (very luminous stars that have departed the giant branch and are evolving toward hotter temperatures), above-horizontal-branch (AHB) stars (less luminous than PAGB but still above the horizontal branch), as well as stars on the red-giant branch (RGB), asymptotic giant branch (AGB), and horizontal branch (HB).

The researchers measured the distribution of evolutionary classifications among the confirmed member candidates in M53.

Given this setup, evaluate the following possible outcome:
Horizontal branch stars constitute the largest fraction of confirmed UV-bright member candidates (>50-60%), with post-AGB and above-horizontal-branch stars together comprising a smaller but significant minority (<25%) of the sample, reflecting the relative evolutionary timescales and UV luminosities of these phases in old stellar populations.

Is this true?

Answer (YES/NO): NO